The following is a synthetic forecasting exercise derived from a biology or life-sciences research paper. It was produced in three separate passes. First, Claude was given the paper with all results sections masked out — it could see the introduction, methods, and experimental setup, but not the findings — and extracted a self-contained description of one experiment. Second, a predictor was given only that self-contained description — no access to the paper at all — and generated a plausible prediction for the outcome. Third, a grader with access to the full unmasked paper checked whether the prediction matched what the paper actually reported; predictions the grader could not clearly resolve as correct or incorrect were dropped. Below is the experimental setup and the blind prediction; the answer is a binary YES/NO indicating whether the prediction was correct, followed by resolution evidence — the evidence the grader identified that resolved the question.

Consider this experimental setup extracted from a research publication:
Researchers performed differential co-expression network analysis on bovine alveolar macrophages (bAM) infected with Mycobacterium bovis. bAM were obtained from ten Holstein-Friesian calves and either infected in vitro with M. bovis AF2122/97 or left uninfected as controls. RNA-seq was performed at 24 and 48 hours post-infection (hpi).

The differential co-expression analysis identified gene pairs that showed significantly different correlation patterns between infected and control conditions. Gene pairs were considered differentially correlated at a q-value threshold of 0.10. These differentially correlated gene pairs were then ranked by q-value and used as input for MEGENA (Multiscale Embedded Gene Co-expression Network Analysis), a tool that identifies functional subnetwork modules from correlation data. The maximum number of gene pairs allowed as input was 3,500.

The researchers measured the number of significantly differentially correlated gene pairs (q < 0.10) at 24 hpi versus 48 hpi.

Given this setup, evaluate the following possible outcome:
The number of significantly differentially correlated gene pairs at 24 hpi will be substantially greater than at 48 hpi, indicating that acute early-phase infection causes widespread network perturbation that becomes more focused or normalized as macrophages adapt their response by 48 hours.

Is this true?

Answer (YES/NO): YES